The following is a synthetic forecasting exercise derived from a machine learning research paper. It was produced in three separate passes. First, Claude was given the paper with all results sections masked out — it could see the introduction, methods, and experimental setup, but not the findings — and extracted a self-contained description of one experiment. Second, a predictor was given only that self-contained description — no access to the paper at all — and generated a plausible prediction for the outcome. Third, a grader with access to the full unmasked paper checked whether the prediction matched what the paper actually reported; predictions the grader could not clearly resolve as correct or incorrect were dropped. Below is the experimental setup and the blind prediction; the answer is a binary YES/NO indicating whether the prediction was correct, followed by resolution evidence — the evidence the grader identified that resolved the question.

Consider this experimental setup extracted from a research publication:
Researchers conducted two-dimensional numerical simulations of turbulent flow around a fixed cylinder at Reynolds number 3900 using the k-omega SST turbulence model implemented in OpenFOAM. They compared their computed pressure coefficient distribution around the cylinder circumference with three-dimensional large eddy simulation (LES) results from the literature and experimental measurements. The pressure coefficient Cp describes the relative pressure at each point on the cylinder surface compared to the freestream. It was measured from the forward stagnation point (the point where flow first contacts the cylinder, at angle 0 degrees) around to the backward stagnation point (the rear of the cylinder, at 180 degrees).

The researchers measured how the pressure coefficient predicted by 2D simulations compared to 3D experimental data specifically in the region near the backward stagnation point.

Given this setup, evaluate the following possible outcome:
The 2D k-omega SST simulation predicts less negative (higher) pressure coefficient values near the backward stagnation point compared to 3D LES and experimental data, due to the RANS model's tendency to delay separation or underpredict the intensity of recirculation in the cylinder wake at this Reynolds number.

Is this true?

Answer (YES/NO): NO